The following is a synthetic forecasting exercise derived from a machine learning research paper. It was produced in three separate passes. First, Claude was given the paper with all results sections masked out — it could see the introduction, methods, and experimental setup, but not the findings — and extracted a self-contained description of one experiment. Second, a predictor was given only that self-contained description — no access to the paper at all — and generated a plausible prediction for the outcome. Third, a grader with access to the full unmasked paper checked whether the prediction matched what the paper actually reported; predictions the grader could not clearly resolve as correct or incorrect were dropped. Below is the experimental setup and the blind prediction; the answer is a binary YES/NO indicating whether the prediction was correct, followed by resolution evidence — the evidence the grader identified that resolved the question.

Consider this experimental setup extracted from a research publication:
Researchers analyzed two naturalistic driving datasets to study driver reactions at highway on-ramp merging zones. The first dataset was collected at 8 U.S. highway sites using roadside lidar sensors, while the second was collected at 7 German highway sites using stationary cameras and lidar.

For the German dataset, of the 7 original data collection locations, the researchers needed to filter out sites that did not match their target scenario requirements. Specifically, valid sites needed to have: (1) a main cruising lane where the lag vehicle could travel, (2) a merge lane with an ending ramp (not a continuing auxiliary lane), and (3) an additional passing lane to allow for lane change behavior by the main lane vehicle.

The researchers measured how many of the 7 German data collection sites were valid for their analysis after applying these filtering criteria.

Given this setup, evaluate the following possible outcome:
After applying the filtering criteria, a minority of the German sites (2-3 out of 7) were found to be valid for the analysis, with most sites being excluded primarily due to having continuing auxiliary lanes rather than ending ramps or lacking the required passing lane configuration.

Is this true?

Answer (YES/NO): NO